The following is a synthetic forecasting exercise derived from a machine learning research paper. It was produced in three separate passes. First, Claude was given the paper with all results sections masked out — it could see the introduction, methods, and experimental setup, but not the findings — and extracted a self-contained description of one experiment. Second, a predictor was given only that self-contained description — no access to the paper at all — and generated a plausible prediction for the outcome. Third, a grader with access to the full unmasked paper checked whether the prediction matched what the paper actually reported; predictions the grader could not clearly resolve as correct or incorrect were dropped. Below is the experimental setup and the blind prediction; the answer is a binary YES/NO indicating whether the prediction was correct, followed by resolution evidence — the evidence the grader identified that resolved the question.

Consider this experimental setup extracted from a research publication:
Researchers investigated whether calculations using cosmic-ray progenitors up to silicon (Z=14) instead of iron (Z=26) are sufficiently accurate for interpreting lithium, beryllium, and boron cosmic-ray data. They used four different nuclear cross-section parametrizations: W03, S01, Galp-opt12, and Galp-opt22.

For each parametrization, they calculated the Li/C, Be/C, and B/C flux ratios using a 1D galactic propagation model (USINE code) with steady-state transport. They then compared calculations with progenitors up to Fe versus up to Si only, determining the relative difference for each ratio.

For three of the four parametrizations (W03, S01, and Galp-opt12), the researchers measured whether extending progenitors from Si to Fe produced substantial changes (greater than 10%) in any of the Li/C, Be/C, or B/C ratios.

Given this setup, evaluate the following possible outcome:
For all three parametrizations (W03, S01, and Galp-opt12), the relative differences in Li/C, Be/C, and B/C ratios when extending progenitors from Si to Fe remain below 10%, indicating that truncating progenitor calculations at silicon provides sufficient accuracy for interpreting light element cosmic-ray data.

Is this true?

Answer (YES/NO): YES